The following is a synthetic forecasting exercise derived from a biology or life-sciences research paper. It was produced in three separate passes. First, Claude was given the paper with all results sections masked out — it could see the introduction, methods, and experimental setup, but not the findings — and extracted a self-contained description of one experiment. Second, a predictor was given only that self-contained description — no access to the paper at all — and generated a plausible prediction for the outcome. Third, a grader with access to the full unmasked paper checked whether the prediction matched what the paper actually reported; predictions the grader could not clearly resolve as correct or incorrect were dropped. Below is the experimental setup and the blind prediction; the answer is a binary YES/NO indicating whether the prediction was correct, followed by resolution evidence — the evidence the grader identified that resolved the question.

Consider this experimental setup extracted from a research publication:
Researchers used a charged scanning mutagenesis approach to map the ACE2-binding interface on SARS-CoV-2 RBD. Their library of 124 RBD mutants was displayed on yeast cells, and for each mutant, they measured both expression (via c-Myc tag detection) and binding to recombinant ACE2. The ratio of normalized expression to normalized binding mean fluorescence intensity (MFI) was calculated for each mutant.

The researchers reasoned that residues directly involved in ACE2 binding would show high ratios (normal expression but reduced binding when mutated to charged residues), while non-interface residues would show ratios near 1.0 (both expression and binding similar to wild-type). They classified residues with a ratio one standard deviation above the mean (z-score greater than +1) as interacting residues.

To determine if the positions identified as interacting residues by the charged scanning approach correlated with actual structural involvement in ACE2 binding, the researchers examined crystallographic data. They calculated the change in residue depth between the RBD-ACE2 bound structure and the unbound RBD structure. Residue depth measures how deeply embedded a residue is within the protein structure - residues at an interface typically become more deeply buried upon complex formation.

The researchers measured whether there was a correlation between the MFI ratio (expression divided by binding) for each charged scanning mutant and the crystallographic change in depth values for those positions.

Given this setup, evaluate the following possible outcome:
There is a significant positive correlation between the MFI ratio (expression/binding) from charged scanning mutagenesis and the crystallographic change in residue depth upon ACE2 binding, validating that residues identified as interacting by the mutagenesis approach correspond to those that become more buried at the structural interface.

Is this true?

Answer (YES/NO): YES